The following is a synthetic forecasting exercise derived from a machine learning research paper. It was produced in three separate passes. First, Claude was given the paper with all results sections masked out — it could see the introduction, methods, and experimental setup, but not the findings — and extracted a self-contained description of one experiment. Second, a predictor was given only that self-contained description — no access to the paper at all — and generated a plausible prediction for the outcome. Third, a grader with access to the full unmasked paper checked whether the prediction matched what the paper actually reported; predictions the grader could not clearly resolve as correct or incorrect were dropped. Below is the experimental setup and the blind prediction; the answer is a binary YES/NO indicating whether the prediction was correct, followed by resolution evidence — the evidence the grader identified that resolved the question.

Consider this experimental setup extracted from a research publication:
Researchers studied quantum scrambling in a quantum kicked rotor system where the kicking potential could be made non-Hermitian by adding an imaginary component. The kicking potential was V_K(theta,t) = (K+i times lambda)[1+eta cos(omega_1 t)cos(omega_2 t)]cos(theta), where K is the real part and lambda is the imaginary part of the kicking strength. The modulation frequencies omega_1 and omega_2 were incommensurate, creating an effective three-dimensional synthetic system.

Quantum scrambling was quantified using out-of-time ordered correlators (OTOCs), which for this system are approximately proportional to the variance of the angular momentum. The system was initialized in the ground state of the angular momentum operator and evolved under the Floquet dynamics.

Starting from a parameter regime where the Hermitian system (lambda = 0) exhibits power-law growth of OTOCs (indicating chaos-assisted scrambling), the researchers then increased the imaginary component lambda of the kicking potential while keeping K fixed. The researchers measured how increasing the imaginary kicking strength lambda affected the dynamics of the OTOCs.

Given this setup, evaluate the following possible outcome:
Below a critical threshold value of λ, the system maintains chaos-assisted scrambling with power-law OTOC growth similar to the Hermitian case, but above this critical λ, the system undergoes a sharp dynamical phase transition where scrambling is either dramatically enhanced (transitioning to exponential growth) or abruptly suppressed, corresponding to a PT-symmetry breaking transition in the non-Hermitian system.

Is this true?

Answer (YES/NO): NO